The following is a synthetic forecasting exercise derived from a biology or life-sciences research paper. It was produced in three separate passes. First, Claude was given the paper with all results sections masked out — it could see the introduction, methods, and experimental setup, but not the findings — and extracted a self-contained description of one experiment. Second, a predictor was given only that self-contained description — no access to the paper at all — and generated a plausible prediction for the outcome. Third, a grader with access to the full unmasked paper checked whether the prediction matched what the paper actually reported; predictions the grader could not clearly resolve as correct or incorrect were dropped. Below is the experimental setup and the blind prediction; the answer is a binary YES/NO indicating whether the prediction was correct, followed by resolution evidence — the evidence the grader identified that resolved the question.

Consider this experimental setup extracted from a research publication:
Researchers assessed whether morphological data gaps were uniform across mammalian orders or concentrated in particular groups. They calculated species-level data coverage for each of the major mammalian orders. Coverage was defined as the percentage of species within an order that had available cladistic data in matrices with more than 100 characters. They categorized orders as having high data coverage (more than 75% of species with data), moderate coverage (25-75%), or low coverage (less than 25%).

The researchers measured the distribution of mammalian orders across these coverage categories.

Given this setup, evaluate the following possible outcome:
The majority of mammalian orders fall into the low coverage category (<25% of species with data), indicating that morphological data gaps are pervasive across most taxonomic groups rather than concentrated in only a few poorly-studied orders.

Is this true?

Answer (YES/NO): YES